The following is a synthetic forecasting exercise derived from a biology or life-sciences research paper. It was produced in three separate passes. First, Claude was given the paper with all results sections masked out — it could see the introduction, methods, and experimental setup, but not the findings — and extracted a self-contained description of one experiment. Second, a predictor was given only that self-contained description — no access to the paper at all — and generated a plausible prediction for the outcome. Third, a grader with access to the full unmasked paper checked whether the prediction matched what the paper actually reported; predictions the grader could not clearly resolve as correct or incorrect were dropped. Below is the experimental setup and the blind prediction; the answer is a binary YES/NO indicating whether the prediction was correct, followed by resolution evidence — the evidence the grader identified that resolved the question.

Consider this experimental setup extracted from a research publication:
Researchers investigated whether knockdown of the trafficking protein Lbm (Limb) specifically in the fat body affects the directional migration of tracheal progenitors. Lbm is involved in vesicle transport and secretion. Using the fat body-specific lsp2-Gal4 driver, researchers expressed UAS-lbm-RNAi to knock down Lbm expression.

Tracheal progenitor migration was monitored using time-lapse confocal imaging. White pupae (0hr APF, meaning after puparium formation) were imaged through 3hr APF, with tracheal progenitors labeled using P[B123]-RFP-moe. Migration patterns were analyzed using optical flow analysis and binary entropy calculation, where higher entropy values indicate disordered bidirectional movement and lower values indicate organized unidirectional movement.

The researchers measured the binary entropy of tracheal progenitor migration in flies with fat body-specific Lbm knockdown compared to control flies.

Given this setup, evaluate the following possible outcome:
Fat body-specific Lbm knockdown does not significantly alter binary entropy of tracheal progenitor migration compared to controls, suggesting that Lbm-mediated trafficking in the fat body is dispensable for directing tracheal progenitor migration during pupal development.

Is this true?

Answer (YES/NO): NO